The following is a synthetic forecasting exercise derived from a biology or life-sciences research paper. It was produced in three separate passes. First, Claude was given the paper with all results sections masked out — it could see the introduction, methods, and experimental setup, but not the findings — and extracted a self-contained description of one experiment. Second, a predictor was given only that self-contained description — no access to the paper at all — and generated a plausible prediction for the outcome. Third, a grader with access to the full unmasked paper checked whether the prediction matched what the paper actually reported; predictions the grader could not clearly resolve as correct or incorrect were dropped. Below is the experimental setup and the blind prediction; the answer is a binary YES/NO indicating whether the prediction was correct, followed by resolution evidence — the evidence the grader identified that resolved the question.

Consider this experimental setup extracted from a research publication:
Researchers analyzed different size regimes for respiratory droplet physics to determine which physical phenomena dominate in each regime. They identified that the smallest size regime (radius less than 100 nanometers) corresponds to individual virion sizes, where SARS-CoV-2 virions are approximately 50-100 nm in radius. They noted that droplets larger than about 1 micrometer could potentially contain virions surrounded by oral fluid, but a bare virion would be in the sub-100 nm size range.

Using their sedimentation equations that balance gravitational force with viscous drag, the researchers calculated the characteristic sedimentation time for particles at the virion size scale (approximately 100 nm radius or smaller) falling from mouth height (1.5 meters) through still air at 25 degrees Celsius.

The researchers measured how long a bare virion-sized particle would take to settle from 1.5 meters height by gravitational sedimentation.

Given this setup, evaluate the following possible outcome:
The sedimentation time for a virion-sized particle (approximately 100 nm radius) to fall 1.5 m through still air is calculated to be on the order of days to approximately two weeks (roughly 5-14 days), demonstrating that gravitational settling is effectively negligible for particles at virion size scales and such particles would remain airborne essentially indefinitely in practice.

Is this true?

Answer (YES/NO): NO